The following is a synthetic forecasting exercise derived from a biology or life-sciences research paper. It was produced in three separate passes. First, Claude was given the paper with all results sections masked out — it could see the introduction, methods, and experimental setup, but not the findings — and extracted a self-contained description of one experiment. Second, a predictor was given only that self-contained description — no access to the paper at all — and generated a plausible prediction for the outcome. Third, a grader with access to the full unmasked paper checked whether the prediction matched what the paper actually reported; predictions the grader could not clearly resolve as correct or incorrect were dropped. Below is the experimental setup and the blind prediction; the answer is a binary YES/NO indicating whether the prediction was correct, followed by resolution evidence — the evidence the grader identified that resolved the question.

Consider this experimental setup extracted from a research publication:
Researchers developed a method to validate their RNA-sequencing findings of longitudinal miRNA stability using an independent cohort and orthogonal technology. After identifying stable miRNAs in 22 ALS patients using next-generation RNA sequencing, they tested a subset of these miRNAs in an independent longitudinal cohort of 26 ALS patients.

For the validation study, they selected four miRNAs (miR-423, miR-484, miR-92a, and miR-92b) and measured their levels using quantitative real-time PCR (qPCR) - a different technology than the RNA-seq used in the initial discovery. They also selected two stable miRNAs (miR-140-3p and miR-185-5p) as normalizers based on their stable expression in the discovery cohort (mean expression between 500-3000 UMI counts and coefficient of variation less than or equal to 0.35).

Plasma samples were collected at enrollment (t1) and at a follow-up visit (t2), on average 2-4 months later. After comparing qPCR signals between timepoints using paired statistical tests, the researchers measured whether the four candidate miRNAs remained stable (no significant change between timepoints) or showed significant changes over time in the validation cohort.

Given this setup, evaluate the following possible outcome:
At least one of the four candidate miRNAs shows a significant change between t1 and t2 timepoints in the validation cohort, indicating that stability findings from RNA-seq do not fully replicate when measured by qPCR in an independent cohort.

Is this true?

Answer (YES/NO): NO